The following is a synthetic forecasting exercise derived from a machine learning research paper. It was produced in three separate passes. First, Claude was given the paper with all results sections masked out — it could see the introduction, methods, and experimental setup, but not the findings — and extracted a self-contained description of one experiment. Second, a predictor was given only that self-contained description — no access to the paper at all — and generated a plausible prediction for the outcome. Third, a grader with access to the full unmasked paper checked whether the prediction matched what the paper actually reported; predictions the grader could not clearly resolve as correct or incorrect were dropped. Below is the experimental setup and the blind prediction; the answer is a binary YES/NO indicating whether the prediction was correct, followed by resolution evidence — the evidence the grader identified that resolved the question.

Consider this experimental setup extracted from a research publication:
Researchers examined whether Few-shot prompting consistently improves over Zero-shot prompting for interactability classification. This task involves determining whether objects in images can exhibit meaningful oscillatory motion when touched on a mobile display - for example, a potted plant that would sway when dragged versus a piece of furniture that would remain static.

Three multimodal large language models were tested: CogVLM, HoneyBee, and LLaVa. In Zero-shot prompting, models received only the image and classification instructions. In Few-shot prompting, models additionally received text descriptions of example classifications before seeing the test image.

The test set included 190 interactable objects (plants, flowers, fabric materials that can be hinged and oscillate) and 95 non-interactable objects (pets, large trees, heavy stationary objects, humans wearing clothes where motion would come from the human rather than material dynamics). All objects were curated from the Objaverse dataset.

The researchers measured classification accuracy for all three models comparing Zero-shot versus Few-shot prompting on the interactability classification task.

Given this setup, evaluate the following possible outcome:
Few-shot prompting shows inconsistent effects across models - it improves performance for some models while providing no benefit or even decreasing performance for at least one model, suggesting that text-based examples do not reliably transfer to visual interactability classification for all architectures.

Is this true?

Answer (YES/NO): YES